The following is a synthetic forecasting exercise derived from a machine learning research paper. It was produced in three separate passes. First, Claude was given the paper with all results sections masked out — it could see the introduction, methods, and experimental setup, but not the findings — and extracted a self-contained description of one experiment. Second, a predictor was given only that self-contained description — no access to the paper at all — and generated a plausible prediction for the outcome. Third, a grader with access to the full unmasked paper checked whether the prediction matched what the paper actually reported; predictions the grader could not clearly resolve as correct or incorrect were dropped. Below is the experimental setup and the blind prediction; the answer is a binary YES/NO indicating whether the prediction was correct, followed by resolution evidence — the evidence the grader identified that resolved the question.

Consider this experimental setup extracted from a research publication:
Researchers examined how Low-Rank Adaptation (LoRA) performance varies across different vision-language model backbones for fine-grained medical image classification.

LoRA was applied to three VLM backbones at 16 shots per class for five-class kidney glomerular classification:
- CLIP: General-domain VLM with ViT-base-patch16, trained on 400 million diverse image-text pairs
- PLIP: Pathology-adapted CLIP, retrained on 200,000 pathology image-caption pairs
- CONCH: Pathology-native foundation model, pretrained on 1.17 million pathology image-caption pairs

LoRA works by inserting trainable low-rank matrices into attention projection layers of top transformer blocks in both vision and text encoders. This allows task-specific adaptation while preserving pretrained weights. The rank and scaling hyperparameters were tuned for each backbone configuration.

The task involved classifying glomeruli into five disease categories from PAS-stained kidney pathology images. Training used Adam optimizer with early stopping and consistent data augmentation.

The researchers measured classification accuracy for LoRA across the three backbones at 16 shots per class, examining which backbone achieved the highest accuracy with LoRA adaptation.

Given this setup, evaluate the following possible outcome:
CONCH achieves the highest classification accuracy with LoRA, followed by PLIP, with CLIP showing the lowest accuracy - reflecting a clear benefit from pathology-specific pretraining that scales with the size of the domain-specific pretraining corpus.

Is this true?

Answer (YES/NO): NO